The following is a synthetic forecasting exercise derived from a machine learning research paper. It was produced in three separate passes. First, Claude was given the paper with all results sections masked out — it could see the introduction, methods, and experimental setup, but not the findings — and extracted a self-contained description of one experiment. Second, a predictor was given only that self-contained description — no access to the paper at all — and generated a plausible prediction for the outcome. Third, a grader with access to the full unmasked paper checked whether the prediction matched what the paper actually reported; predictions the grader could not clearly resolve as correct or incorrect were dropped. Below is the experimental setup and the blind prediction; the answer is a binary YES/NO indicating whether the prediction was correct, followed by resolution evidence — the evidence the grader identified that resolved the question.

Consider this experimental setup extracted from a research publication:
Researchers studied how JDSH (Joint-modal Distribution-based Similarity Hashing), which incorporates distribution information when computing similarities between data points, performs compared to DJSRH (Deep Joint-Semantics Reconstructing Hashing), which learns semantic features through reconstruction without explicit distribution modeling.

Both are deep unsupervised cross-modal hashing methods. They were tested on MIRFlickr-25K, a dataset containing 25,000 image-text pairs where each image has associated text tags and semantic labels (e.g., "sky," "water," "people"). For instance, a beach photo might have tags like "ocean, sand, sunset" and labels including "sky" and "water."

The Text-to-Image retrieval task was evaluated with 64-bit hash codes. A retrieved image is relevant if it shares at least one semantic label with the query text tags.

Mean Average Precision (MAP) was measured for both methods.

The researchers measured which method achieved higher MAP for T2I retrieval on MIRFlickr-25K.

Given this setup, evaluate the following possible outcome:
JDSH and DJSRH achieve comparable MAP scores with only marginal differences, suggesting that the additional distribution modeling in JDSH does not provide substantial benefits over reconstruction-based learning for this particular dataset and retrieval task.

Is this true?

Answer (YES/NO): YES